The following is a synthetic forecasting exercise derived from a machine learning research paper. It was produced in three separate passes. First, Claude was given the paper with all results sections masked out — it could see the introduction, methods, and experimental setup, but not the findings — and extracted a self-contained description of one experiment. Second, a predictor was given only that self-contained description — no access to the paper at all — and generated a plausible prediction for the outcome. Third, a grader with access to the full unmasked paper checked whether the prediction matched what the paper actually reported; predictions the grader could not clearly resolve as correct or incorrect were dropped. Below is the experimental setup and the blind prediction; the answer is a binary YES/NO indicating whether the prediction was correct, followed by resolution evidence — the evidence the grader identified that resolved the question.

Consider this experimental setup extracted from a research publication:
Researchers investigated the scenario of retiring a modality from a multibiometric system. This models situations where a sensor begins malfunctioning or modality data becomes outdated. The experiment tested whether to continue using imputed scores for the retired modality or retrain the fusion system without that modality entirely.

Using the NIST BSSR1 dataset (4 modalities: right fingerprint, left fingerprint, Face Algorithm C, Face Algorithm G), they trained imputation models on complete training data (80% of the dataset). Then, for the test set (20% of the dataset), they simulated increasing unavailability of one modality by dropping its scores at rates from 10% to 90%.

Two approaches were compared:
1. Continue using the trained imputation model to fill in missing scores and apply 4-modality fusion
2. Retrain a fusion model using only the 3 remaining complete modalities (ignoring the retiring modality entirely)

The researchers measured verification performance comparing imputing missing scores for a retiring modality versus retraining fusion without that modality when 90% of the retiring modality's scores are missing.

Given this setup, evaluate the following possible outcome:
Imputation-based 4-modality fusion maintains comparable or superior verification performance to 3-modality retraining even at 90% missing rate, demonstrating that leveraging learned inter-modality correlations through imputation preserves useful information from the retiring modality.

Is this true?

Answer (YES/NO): NO